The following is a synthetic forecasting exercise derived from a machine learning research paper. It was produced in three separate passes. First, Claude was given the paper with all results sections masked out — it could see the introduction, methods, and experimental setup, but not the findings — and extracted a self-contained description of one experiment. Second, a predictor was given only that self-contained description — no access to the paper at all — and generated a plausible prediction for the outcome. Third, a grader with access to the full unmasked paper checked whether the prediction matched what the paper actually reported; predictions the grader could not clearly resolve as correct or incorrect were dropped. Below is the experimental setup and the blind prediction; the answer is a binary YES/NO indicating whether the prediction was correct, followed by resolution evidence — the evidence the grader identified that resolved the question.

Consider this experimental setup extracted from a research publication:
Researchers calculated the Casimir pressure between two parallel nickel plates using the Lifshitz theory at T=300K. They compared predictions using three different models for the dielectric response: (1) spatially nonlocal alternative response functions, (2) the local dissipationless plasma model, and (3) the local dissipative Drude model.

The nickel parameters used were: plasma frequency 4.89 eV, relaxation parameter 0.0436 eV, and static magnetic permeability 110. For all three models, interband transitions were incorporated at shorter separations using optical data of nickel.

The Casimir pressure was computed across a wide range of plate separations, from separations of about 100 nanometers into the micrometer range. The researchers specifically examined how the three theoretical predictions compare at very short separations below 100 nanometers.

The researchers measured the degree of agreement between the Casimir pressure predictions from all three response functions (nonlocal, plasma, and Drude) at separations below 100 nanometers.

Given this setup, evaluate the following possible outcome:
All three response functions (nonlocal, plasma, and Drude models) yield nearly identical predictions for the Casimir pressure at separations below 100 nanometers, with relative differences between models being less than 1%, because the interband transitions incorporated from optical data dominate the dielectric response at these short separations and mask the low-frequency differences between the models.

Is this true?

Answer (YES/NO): YES